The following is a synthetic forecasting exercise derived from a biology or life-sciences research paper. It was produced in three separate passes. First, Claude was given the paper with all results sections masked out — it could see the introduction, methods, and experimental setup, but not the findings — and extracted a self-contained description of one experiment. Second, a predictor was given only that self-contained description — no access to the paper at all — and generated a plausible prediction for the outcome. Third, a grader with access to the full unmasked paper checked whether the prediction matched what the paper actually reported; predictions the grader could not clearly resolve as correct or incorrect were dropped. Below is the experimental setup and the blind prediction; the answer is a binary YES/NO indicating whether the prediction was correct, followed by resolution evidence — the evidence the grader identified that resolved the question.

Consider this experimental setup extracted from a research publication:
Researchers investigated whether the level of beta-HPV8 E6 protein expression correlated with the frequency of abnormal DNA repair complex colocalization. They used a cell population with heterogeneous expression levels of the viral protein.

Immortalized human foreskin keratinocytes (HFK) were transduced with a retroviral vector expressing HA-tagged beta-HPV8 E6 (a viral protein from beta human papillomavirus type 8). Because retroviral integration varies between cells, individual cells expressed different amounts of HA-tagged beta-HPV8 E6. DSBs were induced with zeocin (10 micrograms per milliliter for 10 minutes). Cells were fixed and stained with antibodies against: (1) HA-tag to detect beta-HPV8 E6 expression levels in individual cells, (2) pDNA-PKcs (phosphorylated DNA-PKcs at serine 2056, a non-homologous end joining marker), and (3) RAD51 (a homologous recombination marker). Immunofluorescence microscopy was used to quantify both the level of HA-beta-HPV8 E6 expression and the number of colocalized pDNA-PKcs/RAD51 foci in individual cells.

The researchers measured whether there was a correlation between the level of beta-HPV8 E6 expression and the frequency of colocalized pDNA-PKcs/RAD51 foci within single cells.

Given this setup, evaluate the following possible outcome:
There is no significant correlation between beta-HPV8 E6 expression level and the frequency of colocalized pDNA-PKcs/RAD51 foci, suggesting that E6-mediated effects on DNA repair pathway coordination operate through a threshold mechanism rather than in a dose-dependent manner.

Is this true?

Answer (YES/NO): NO